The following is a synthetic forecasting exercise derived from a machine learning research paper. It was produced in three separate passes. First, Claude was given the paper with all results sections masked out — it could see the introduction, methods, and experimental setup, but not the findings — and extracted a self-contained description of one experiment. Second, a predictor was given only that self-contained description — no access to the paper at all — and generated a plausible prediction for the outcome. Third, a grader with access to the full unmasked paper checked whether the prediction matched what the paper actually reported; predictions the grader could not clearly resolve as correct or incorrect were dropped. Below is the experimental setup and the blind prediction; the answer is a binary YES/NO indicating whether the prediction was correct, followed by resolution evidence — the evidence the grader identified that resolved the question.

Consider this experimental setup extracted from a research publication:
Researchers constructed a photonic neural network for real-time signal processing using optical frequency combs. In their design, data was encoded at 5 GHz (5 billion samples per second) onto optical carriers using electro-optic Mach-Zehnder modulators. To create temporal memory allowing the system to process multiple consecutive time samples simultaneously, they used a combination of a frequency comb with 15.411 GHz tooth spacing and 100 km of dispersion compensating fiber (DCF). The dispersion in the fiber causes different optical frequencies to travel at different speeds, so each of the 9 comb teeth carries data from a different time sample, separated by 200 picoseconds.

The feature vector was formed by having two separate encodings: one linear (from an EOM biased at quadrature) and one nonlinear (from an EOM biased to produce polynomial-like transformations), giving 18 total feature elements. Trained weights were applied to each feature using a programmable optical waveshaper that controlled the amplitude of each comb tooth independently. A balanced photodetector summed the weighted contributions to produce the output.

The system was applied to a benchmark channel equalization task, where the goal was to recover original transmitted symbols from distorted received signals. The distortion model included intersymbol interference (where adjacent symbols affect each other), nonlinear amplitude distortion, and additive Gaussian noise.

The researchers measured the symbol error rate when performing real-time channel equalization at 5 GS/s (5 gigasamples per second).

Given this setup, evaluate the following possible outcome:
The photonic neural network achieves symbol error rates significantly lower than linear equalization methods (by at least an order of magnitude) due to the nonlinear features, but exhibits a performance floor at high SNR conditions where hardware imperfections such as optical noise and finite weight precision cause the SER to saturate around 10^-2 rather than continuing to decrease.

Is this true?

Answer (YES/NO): NO